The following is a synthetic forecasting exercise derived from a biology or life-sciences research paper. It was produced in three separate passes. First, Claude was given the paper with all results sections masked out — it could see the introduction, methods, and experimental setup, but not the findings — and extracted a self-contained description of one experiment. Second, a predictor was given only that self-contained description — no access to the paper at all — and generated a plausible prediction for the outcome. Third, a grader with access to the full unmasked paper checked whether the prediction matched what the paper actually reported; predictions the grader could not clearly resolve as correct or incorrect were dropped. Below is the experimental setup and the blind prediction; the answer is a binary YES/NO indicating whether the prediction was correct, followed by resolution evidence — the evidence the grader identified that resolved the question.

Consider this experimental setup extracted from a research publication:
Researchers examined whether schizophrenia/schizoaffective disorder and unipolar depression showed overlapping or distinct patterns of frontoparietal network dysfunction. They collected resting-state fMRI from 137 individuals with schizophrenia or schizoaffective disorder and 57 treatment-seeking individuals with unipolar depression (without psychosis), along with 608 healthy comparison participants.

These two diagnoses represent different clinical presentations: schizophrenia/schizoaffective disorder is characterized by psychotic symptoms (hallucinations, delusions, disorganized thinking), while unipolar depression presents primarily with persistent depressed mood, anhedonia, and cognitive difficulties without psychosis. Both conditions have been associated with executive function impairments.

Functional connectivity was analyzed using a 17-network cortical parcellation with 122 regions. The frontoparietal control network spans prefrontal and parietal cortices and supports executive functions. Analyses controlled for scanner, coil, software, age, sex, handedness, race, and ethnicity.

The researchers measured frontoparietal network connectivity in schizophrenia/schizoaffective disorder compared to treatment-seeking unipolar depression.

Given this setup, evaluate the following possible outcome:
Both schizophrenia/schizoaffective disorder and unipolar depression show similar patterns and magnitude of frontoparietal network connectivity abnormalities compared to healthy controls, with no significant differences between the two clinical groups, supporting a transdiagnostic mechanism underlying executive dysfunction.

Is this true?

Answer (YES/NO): NO